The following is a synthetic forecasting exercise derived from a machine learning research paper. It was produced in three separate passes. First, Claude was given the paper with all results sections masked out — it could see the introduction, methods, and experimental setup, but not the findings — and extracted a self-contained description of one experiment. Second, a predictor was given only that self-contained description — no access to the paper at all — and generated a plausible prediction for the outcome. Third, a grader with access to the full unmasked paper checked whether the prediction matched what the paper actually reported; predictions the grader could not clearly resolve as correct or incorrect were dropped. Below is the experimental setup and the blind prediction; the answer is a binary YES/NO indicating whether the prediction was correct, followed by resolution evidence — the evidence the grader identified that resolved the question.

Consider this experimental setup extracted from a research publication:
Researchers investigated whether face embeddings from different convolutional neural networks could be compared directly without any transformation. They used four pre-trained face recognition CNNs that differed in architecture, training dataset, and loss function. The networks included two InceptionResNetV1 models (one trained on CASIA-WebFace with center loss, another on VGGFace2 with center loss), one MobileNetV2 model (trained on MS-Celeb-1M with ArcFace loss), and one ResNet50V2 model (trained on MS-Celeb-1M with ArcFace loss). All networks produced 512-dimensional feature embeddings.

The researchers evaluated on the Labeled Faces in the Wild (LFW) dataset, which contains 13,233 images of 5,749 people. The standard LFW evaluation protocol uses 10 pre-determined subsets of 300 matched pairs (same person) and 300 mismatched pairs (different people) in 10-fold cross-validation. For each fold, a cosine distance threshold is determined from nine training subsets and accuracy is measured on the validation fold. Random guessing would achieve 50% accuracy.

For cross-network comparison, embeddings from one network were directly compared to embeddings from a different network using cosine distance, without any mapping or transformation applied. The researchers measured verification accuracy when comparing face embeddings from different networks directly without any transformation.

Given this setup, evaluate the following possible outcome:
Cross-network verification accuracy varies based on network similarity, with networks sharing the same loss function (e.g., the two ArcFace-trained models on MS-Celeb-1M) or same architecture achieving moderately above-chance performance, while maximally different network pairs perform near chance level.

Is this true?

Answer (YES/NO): NO